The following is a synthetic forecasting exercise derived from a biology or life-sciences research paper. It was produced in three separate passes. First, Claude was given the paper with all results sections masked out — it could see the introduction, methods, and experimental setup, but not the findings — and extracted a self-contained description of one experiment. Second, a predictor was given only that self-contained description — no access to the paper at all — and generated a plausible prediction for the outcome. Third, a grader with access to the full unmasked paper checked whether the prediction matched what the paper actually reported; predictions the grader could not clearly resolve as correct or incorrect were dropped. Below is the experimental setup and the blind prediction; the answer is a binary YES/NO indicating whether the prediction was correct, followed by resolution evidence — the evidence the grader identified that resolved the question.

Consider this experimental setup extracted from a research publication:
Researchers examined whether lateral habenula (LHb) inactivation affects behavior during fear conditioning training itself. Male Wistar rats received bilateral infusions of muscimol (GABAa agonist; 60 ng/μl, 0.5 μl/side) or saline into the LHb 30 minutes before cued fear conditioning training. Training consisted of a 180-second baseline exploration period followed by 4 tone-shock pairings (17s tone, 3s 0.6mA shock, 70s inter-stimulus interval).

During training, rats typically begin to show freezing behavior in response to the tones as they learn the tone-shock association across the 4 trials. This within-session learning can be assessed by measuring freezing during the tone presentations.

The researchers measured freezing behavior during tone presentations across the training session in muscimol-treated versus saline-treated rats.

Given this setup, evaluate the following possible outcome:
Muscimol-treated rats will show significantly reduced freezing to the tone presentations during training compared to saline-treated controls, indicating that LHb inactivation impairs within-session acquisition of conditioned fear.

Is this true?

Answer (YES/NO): NO